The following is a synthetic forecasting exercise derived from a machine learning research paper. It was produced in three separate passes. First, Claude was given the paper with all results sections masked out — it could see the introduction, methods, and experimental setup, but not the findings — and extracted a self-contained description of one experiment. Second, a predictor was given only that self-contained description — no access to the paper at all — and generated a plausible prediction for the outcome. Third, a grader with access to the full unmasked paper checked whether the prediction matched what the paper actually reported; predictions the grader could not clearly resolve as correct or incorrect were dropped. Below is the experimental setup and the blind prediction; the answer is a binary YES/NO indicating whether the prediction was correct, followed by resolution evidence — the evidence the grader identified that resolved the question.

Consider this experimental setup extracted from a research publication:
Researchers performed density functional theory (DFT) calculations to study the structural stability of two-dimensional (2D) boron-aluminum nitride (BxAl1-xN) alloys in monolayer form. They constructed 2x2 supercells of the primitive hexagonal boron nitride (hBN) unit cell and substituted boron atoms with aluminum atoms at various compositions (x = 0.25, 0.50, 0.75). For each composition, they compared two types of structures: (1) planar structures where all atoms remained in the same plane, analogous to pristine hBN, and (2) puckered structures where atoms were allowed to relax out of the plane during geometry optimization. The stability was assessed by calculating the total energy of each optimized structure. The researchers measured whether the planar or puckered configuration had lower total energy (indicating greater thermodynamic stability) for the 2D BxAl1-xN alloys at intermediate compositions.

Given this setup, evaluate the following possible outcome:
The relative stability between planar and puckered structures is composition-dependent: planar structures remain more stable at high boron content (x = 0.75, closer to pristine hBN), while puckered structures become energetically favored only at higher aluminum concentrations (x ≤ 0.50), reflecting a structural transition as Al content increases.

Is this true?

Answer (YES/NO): YES